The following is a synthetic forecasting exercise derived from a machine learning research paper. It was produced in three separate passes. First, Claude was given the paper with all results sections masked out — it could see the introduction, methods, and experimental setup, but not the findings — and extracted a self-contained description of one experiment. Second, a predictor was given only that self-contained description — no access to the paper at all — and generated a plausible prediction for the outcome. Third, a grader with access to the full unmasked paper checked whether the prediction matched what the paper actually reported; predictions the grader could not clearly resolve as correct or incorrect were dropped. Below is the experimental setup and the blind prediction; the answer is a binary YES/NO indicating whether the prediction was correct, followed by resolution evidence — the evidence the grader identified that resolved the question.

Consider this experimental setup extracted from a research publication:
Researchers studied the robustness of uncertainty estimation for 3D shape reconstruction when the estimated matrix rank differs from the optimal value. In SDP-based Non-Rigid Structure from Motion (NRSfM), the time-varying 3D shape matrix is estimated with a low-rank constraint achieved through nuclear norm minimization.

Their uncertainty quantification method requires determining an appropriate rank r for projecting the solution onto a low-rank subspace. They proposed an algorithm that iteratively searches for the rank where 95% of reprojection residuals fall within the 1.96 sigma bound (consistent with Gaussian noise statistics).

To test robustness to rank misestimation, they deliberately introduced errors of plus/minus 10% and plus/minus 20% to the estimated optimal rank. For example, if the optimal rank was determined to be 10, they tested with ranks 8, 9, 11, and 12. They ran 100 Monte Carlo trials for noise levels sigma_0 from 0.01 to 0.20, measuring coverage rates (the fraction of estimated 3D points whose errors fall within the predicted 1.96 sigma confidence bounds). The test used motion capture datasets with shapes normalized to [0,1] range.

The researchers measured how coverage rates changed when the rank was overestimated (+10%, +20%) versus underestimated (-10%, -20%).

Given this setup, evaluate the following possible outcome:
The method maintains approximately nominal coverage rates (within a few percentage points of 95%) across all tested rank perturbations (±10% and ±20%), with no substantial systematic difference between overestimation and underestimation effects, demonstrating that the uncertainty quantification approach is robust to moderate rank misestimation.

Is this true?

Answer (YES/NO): NO